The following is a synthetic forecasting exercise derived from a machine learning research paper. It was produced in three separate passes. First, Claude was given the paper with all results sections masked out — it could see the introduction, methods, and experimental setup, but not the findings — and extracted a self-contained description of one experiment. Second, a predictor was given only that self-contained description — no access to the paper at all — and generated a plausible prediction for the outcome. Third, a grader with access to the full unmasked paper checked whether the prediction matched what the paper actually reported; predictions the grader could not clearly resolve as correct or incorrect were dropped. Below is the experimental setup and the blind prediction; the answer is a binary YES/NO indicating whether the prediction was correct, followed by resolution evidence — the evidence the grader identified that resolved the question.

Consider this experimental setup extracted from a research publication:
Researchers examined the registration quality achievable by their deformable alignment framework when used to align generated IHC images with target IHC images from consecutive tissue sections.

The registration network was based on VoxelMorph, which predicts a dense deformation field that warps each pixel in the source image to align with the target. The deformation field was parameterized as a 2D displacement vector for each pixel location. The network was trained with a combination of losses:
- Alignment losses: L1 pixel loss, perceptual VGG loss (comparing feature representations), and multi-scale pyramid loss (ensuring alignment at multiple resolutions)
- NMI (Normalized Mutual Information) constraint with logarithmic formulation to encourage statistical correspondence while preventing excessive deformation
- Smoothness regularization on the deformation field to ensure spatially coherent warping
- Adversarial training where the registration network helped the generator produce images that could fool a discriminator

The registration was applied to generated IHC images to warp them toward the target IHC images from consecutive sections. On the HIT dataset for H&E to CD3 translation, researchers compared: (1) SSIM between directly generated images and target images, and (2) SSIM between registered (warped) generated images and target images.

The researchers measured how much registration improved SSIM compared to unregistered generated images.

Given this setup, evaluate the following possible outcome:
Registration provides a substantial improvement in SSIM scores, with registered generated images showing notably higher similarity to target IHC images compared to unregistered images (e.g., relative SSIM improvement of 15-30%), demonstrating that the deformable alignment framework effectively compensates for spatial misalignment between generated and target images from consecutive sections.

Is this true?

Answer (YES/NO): YES